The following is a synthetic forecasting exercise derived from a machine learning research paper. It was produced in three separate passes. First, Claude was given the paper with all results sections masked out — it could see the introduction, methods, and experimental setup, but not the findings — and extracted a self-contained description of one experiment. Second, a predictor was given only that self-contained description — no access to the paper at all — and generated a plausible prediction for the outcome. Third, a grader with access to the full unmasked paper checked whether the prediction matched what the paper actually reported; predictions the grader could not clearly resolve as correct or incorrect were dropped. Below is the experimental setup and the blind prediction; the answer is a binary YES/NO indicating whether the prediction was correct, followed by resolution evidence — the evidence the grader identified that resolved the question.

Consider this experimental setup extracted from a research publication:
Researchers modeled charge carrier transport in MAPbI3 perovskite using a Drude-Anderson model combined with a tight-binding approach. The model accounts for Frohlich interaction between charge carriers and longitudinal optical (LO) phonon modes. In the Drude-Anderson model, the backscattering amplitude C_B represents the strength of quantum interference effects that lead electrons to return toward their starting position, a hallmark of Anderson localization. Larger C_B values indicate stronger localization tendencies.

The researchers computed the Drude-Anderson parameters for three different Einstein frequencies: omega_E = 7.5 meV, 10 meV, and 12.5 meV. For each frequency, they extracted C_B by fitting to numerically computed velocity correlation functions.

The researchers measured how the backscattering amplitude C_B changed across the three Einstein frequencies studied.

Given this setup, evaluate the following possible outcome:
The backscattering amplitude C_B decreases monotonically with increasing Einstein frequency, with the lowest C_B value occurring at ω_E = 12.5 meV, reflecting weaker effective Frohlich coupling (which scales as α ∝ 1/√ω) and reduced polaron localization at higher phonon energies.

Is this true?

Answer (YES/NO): YES